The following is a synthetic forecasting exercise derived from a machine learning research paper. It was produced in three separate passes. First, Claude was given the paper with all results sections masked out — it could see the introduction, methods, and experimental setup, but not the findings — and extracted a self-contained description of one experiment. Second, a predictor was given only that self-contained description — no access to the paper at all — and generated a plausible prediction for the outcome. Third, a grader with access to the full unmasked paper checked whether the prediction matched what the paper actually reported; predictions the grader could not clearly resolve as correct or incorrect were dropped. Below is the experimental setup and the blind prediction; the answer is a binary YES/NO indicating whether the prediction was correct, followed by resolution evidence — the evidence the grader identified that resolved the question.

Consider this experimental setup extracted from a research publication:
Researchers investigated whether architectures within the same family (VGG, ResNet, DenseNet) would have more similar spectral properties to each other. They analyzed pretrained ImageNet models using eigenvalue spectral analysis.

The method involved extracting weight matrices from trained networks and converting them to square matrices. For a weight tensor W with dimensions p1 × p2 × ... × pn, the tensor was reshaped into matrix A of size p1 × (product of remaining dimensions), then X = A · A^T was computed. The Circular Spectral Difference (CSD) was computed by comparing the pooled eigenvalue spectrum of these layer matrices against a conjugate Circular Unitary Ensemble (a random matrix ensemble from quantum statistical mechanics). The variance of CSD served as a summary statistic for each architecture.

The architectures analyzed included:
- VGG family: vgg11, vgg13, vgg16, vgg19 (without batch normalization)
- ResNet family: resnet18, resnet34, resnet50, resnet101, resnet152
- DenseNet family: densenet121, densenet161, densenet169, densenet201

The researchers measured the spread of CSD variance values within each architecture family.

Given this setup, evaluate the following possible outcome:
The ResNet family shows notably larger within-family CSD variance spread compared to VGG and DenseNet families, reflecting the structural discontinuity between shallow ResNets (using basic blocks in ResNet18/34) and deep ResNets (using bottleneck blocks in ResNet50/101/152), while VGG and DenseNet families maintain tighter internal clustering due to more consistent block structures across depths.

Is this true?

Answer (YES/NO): YES